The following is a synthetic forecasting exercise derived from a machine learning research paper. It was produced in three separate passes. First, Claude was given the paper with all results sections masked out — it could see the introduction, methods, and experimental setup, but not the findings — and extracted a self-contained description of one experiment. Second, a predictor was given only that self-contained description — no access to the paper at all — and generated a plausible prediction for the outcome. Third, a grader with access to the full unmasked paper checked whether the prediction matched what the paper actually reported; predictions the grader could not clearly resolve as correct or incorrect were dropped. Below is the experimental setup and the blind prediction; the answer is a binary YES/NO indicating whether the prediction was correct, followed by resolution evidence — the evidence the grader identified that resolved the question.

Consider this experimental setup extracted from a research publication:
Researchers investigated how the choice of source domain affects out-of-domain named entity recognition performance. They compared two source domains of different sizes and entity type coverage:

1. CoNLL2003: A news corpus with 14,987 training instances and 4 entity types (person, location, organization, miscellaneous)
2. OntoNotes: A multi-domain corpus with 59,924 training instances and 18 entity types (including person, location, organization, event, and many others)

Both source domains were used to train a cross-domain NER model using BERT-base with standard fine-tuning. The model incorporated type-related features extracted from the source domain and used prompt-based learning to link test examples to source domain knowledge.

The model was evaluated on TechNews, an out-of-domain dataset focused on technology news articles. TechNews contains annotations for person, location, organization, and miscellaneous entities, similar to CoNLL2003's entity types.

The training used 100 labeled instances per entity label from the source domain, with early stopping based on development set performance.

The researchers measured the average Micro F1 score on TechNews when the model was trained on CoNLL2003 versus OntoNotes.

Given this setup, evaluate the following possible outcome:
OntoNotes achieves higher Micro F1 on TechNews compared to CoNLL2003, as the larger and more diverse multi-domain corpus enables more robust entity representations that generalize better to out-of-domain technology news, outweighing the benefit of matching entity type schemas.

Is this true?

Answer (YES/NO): NO